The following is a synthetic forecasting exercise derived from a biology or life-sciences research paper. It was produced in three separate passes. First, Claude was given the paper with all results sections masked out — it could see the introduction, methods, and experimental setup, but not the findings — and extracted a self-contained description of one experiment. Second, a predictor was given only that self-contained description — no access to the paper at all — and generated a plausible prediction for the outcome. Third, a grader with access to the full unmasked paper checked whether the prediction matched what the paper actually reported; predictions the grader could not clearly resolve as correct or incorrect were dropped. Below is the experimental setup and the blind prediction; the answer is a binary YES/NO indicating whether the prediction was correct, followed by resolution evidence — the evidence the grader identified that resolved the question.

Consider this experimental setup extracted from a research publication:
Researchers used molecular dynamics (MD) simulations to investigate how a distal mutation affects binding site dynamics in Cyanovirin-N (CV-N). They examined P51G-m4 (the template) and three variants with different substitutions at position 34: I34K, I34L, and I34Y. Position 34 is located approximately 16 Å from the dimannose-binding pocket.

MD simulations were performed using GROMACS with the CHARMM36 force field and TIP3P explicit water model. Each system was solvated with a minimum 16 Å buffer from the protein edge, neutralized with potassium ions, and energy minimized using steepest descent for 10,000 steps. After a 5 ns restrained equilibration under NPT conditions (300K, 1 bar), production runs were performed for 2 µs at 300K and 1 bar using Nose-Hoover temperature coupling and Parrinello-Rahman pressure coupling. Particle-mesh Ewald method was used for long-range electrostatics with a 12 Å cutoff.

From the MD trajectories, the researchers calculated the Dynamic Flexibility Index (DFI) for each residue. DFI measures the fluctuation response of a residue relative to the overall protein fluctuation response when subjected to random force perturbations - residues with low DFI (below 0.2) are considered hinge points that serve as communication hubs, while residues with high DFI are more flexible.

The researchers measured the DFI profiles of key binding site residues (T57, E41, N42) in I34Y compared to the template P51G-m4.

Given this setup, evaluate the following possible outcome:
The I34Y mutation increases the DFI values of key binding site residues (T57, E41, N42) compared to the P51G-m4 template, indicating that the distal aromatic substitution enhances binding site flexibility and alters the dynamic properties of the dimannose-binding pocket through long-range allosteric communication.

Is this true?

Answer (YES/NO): NO